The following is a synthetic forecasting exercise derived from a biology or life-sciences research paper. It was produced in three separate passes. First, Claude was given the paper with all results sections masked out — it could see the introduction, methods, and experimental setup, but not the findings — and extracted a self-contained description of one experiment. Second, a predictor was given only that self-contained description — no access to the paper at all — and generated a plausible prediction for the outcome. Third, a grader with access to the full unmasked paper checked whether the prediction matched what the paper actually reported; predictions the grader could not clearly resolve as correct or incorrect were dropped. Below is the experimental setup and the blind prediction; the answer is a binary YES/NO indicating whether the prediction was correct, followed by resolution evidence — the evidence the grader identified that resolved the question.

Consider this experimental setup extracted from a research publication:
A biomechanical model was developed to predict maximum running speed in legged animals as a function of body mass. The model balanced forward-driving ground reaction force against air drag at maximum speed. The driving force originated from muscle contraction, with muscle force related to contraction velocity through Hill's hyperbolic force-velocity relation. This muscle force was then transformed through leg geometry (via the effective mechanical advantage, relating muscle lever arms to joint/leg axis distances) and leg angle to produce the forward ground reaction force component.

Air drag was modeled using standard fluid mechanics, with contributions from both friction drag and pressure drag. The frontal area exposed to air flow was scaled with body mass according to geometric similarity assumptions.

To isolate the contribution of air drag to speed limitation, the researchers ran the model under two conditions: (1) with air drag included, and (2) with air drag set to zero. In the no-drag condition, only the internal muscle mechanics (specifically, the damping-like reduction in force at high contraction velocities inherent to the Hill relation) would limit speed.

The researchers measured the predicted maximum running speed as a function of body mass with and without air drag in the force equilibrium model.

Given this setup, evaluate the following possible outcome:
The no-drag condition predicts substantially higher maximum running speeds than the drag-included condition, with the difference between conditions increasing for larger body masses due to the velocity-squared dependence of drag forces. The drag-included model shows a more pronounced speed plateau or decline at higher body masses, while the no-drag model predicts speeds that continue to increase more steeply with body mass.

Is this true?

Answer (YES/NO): NO